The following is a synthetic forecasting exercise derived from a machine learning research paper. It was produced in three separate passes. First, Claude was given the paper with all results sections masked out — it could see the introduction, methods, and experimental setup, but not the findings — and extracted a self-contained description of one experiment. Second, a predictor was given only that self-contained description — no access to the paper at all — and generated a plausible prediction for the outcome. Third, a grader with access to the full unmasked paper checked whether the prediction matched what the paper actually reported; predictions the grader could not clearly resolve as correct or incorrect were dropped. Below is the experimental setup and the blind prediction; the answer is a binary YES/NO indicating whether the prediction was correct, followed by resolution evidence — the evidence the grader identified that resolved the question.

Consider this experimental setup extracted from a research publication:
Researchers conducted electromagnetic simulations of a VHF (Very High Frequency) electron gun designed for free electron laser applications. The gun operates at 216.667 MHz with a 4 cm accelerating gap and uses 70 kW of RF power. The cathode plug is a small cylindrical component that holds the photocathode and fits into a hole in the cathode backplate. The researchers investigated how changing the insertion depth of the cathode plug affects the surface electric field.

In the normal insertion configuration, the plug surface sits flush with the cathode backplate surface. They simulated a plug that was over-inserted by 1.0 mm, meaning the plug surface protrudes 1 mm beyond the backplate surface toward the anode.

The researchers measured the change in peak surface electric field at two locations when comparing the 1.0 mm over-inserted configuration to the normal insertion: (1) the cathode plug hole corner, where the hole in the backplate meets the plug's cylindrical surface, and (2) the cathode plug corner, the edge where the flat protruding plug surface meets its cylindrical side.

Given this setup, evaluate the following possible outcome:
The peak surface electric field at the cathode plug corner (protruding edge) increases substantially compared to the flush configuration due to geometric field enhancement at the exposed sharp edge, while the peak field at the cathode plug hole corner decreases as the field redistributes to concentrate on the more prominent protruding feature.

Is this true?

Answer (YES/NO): YES